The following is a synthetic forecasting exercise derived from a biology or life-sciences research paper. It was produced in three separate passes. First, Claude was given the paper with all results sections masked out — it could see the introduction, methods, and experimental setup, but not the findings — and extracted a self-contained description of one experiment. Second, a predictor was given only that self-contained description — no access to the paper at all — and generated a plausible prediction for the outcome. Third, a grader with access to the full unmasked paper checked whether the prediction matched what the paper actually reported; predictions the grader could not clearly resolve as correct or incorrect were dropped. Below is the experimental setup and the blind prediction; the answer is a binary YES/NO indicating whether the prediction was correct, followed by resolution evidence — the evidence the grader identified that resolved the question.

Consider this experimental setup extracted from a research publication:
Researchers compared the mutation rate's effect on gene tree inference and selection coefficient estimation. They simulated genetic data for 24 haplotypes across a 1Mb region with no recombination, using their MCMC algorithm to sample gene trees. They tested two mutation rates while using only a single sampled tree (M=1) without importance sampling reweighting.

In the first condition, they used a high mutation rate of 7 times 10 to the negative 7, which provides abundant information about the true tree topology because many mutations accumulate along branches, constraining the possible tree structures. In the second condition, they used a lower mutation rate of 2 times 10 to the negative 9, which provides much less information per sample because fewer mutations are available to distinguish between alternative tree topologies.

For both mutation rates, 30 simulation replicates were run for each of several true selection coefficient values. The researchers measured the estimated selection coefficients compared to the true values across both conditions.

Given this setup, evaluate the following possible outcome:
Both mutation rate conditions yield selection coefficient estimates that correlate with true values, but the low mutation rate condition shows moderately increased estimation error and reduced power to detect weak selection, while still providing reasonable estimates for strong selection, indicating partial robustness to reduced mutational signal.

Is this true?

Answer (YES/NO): NO